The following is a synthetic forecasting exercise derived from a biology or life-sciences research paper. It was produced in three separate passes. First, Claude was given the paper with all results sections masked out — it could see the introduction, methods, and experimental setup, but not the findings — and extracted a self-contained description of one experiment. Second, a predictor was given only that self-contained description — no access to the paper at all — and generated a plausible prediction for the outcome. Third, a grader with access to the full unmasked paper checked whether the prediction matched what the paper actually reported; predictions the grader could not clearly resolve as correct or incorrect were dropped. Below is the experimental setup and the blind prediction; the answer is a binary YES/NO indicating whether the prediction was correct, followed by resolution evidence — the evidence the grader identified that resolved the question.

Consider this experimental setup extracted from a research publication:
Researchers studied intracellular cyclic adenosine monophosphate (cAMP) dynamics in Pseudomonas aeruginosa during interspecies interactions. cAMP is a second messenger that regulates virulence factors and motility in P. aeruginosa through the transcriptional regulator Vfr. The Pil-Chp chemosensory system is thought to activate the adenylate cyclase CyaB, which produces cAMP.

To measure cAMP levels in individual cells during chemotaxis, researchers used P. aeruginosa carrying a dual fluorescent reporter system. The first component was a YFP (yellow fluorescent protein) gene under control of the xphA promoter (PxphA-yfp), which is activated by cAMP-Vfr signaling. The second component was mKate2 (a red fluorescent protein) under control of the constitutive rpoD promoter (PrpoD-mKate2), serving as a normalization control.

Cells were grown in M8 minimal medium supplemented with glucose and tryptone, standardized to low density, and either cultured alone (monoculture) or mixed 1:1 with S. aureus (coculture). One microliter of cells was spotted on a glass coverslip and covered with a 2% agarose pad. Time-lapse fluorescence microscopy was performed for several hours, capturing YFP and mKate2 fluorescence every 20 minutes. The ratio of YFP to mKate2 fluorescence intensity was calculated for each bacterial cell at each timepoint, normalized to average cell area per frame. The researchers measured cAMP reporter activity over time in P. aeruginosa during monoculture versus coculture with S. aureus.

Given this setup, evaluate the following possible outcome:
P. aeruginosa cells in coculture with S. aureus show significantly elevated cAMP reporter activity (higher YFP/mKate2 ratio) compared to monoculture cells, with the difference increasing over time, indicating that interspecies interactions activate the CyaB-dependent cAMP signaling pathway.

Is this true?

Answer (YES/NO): YES